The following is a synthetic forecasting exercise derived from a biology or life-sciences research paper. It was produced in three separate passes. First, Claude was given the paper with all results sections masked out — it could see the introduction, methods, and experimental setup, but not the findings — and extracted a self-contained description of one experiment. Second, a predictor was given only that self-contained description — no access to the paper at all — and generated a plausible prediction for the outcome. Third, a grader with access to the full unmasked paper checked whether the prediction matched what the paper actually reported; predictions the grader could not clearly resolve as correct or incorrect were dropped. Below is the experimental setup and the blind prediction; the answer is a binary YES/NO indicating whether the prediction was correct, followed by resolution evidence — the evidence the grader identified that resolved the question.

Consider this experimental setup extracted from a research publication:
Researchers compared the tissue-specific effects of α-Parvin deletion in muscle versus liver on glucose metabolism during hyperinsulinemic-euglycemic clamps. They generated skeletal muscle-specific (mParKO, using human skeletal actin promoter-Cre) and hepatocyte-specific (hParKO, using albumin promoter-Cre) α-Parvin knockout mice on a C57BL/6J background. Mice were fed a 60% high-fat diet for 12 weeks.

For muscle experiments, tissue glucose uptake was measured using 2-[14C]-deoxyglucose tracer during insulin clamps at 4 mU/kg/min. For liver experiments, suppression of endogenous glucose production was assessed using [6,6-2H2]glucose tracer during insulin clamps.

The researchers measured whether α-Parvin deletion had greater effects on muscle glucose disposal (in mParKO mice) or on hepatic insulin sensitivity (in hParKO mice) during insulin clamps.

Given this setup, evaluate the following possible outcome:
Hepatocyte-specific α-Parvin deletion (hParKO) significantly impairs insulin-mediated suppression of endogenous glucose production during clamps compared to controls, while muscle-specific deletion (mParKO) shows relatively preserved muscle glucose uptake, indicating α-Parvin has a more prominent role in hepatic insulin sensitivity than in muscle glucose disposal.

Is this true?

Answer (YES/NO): NO